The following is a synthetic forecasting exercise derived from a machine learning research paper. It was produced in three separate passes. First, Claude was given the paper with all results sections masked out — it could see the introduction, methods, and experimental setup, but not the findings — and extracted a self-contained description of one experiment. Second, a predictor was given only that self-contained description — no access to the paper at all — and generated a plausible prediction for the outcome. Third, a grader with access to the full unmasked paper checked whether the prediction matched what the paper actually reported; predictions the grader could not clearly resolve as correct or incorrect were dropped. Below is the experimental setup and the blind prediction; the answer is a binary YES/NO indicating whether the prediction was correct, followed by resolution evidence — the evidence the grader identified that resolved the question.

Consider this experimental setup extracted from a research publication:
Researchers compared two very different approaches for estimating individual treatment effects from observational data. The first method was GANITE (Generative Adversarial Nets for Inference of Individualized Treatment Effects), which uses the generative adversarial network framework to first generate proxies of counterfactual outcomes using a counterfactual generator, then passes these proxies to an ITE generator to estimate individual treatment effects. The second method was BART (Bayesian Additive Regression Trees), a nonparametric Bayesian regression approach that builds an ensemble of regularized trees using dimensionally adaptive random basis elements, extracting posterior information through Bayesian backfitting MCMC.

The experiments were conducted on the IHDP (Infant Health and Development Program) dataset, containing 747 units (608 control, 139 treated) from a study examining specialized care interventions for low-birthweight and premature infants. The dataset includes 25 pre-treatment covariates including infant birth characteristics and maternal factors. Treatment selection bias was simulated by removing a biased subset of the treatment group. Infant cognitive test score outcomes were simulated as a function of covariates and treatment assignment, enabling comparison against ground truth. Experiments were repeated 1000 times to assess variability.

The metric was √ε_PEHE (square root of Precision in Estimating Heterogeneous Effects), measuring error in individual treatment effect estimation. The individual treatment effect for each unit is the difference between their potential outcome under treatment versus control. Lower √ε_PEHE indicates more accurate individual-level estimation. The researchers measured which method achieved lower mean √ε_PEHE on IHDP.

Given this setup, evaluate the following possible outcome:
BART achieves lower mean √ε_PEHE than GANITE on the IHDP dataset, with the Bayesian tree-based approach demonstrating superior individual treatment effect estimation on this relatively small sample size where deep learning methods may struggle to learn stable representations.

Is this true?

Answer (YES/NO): YES